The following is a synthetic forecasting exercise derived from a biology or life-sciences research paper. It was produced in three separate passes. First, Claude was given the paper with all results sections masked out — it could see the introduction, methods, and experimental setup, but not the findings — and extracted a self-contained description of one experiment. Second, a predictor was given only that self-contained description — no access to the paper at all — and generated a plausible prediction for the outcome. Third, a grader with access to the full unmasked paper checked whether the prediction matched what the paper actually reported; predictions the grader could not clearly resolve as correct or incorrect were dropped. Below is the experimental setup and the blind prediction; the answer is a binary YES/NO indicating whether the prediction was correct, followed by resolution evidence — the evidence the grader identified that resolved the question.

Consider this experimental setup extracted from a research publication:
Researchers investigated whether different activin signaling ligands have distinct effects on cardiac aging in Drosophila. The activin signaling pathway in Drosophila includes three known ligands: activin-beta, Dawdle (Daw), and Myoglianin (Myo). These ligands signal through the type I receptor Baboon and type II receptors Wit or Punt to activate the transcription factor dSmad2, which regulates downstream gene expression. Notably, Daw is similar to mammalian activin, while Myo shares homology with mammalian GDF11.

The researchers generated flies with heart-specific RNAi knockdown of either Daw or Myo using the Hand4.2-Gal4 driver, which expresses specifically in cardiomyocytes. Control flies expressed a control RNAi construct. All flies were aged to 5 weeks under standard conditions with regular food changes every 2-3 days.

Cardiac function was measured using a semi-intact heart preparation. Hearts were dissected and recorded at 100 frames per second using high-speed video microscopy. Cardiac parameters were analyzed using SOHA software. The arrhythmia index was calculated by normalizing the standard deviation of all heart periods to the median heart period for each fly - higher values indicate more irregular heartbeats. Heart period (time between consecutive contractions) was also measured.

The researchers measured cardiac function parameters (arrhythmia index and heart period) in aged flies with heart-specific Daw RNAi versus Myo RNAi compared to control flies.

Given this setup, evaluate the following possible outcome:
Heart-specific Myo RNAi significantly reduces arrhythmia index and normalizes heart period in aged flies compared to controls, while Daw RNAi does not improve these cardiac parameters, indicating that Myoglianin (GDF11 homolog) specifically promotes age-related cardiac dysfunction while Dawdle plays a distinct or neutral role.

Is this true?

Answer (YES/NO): NO